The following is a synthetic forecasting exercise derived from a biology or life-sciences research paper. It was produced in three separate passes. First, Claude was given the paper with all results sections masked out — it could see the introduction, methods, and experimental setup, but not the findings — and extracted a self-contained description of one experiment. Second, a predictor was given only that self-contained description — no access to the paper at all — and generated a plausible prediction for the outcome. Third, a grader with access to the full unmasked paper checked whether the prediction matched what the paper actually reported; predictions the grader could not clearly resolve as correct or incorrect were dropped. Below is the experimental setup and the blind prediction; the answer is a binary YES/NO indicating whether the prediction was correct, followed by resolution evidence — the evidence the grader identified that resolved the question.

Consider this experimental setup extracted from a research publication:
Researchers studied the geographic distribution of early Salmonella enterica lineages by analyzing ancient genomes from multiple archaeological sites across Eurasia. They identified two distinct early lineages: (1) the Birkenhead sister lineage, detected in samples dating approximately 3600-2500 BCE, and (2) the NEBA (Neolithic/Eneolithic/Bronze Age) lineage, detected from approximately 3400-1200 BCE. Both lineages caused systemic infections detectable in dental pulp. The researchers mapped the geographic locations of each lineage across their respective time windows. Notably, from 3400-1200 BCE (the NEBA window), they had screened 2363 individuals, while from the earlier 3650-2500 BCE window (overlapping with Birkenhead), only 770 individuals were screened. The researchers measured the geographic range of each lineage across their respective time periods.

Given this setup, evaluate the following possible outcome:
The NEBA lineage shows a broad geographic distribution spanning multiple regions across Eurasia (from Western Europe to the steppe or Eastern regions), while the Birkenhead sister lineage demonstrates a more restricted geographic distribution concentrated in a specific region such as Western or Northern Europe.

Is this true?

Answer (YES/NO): NO